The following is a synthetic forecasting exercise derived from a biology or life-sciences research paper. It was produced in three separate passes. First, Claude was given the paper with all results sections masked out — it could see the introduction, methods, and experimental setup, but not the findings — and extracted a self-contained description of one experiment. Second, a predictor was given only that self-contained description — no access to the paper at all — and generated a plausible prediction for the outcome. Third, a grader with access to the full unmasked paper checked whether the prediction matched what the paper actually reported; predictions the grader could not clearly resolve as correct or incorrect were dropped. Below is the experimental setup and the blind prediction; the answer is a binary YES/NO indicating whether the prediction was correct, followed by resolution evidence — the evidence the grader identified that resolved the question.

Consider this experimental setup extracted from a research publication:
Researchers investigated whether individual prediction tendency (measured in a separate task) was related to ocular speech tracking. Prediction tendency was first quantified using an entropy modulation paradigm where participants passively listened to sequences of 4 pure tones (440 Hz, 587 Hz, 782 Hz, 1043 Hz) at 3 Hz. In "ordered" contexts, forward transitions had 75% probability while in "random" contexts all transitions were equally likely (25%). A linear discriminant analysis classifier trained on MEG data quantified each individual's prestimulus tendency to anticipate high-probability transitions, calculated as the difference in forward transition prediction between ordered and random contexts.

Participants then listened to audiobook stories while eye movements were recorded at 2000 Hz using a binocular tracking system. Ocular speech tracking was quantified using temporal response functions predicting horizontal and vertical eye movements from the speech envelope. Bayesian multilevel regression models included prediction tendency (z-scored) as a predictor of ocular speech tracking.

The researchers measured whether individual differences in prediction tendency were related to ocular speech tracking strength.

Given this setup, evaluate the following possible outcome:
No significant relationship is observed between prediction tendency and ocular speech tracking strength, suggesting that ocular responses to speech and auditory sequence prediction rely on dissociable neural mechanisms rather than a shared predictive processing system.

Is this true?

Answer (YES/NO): YES